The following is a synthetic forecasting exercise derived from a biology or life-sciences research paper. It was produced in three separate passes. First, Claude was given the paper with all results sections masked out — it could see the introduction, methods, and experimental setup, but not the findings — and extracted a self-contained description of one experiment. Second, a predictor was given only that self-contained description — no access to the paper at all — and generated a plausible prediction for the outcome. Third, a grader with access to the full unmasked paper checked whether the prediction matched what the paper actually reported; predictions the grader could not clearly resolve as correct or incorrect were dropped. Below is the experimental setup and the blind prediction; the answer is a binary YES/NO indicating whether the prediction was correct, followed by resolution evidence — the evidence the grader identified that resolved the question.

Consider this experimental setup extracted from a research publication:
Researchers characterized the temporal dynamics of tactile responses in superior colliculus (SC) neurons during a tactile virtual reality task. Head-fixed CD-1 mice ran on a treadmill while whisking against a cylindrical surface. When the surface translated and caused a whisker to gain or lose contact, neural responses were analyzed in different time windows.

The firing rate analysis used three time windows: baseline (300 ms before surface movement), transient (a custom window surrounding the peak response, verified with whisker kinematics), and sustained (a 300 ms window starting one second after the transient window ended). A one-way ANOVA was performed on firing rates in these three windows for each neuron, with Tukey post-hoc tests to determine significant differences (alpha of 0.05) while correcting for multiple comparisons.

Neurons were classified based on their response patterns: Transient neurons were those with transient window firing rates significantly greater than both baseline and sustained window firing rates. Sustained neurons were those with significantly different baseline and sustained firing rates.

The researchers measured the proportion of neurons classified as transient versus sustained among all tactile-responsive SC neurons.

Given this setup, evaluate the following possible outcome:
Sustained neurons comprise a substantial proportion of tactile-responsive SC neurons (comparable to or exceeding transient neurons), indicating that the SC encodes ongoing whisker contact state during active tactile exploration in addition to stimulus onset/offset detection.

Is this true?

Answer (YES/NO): NO